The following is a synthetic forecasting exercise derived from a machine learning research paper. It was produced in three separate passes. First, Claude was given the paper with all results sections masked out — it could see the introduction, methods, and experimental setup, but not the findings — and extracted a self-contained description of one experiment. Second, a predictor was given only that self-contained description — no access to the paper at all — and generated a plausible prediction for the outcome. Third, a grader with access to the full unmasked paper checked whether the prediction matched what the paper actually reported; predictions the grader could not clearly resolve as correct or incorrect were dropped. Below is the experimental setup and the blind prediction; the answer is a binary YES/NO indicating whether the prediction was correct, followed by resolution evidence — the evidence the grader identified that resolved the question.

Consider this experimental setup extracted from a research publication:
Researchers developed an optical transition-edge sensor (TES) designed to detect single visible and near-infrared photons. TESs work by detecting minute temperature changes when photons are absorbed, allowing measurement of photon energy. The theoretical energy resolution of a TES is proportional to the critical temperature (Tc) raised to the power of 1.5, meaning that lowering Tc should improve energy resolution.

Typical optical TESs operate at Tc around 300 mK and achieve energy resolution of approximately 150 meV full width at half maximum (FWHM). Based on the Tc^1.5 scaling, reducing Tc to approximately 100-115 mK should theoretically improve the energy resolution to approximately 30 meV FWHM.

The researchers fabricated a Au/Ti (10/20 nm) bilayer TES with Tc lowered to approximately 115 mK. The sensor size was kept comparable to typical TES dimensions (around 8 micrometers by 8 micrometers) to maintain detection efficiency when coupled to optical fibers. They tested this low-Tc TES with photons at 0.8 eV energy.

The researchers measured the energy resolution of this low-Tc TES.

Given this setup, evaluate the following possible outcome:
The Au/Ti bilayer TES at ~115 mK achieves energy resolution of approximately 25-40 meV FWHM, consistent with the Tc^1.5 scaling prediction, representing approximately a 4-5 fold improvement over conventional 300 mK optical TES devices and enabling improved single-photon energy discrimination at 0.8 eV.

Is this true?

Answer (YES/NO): NO